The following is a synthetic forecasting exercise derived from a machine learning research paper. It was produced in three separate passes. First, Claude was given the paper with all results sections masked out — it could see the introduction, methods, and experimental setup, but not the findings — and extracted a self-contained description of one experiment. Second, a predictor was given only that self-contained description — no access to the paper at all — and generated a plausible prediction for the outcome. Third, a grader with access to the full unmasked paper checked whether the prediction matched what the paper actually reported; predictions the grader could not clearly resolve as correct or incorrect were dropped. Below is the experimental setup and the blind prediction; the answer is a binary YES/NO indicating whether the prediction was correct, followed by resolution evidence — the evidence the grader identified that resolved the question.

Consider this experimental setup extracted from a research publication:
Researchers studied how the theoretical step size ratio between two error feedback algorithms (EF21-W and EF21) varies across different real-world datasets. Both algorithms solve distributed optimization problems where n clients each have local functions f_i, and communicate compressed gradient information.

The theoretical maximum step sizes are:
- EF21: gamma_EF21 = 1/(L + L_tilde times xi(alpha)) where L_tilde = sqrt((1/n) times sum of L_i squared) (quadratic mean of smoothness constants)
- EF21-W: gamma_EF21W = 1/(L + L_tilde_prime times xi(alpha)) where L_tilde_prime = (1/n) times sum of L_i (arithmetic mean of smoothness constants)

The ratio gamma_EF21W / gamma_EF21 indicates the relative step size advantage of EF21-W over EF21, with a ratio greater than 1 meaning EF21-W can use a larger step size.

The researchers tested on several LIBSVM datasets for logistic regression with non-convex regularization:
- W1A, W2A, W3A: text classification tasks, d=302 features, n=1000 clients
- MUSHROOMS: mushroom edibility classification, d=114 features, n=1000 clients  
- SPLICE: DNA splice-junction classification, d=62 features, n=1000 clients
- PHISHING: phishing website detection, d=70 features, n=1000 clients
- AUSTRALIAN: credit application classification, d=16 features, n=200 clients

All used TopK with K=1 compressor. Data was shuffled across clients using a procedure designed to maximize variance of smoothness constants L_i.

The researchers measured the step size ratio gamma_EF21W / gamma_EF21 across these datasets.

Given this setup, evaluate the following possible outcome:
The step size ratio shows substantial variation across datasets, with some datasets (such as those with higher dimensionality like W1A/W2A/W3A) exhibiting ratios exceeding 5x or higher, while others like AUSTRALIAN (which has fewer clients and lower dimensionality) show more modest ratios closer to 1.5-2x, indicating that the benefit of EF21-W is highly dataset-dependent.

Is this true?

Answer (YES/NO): NO